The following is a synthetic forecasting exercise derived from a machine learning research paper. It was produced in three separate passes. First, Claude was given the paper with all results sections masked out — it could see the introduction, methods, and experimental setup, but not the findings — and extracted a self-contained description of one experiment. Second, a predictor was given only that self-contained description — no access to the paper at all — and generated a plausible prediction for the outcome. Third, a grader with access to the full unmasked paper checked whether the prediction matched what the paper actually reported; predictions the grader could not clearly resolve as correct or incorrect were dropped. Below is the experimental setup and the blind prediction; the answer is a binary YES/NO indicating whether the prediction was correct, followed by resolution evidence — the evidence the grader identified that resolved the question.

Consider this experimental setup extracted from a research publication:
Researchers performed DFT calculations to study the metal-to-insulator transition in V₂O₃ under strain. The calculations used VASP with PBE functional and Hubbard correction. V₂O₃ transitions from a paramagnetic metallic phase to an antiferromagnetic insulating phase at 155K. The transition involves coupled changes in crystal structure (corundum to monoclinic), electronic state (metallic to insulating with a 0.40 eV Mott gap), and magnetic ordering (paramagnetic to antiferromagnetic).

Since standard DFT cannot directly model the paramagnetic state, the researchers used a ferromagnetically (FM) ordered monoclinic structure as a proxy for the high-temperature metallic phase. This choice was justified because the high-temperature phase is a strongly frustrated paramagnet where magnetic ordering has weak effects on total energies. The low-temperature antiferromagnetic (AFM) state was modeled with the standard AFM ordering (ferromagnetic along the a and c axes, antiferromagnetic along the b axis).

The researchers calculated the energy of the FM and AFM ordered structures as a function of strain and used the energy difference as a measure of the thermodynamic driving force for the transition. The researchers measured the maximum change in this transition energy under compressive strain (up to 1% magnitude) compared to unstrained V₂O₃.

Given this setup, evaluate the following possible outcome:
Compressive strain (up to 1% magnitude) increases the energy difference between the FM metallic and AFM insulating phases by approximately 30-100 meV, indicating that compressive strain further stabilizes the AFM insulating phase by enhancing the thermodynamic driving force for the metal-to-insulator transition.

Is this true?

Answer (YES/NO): YES